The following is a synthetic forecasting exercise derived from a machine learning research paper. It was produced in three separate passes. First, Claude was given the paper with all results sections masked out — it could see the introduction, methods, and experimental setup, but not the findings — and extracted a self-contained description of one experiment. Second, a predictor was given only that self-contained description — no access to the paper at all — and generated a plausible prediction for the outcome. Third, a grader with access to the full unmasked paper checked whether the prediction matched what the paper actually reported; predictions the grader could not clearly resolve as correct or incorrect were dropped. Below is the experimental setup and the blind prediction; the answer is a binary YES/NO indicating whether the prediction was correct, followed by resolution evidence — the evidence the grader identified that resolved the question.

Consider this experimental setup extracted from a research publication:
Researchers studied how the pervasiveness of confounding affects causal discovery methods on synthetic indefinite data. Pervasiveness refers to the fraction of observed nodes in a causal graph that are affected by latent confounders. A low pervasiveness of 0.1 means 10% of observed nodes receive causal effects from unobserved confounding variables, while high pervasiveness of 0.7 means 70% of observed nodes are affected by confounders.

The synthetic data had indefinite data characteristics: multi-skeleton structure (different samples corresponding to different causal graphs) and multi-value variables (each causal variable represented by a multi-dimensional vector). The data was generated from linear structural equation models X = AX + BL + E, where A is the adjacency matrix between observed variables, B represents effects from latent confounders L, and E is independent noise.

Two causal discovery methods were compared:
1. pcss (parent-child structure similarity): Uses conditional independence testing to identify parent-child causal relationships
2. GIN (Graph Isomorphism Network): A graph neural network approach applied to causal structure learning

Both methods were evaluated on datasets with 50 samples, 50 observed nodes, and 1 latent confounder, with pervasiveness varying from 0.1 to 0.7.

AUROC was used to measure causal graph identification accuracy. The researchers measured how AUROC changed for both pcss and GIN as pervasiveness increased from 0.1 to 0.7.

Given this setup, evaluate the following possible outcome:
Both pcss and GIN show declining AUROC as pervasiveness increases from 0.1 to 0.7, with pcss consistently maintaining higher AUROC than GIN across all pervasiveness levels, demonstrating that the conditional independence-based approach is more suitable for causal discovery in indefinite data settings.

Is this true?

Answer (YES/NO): NO